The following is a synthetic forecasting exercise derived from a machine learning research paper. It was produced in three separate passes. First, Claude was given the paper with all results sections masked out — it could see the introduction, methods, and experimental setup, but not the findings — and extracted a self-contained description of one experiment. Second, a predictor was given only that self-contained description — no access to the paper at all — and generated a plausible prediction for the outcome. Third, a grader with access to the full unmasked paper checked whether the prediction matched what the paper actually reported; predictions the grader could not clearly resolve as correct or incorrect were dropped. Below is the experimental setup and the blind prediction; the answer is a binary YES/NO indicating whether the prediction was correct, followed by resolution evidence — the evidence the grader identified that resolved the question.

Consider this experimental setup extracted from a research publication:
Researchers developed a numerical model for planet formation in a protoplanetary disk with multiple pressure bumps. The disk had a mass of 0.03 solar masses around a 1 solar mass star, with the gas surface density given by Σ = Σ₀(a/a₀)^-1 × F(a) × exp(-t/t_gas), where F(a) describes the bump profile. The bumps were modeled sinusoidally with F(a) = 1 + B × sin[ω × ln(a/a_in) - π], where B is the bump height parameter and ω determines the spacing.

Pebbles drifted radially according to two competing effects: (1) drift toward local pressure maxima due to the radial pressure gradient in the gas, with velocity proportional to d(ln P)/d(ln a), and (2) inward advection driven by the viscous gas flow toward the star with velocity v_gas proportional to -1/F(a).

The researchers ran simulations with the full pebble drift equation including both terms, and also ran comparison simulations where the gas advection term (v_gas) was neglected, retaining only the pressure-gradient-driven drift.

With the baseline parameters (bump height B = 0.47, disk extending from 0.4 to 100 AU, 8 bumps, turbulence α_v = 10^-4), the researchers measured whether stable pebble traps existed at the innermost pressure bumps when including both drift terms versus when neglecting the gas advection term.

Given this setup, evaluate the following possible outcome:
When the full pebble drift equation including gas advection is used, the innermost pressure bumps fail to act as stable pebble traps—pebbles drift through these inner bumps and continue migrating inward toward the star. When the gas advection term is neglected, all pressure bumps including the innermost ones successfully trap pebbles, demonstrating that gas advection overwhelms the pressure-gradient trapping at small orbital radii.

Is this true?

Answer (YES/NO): YES